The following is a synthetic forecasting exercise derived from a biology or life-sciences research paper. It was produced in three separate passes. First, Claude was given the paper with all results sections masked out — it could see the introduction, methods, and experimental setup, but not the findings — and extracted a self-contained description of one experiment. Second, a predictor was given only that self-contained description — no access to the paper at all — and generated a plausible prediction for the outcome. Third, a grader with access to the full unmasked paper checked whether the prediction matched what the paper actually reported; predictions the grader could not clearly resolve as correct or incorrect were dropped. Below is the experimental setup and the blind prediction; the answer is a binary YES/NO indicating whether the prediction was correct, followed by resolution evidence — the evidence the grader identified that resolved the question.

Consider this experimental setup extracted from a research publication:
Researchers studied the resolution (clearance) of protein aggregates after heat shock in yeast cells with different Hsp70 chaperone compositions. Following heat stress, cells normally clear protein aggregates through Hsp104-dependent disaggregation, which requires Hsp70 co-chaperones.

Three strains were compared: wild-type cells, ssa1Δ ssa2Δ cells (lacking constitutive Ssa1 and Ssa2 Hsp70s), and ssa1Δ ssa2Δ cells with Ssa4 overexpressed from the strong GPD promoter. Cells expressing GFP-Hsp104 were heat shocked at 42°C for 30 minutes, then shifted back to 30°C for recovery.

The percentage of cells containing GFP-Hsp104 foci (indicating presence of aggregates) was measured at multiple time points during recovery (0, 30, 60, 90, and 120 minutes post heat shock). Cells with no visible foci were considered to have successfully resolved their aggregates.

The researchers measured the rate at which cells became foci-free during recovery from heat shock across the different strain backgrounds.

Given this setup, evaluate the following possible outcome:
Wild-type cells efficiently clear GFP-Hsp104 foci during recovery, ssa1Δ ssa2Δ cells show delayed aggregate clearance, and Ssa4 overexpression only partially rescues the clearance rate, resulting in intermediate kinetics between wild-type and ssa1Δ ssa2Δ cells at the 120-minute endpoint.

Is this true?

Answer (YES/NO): YES